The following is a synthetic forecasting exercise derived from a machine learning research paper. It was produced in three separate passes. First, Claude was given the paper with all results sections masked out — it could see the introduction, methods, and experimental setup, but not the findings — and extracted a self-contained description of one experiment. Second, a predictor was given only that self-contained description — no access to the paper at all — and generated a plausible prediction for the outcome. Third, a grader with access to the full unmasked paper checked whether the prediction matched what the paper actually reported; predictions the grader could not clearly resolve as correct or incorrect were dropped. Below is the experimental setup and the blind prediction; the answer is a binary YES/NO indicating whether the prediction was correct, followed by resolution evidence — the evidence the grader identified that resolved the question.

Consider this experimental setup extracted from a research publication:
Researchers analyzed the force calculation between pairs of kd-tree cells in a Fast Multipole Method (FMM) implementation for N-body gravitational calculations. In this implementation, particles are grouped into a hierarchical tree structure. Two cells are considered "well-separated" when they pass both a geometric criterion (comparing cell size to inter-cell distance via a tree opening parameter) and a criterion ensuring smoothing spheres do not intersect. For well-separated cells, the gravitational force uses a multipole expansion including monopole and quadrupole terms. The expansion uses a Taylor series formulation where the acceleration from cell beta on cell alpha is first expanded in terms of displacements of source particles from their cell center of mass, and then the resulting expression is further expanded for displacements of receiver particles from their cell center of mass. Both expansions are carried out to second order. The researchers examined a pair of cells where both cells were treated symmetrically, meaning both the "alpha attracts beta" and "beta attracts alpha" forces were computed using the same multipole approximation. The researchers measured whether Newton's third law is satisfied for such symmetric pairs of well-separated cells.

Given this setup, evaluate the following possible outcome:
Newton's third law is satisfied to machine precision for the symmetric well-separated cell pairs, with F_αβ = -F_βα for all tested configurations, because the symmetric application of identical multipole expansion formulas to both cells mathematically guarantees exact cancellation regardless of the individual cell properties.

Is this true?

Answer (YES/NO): YES